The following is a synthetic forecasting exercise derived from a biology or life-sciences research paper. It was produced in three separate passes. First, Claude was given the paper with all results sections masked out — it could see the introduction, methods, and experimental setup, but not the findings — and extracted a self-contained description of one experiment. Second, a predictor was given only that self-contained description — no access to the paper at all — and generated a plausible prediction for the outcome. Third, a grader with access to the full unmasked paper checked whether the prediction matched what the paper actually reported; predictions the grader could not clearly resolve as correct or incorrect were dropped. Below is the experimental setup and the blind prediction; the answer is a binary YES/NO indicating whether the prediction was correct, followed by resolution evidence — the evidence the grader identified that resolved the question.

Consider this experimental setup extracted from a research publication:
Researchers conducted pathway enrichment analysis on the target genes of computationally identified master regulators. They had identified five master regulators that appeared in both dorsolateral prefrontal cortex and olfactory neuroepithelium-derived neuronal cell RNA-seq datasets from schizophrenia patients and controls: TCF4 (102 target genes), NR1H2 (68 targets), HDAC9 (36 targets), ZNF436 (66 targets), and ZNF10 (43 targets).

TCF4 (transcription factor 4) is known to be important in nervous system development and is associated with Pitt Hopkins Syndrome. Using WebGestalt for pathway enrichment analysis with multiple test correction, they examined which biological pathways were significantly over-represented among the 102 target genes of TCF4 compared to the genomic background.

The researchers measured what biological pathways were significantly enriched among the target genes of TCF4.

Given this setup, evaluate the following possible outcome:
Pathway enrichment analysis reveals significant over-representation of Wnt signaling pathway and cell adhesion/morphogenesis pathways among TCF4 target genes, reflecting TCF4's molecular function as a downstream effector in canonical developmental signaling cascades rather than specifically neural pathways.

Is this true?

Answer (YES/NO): NO